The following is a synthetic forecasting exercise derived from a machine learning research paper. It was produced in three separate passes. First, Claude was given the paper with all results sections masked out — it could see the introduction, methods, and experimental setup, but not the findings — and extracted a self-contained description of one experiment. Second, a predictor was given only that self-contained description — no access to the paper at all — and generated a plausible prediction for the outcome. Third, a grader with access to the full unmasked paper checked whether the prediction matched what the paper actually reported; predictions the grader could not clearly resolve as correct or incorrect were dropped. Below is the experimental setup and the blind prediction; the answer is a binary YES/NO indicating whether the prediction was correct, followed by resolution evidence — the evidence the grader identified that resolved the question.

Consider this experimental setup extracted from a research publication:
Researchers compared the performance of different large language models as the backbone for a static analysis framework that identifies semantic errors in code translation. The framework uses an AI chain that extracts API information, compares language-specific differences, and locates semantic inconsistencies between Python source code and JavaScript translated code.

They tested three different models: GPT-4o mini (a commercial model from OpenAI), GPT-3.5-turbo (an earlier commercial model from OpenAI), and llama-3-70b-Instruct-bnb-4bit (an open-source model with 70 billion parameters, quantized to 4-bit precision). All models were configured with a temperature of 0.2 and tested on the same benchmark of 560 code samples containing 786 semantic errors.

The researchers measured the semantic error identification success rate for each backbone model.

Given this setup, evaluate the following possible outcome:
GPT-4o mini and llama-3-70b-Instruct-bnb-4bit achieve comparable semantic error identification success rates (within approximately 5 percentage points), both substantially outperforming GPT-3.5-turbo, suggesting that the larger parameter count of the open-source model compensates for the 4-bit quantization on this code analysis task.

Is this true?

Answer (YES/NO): NO